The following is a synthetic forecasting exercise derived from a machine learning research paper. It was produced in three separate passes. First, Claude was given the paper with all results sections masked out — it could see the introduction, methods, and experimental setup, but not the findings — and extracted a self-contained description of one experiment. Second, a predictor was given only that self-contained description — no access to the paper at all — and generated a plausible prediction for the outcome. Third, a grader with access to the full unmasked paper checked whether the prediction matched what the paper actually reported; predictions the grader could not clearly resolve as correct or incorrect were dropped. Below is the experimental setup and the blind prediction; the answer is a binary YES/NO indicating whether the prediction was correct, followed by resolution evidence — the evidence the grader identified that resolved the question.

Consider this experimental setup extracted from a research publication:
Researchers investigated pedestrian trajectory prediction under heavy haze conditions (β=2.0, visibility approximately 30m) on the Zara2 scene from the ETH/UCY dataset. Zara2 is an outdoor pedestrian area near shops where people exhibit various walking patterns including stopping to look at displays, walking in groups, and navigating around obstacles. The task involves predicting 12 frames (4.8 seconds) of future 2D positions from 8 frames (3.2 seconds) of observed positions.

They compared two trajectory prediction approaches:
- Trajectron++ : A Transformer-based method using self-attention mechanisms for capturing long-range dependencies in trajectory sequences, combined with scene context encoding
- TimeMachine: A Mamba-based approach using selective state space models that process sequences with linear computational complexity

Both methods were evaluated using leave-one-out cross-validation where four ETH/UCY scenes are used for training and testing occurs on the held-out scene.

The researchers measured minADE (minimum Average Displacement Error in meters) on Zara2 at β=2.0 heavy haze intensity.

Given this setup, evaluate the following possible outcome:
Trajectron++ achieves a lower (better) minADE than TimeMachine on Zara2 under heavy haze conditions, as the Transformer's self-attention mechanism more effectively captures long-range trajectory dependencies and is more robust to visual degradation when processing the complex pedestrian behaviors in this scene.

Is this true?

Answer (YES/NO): NO